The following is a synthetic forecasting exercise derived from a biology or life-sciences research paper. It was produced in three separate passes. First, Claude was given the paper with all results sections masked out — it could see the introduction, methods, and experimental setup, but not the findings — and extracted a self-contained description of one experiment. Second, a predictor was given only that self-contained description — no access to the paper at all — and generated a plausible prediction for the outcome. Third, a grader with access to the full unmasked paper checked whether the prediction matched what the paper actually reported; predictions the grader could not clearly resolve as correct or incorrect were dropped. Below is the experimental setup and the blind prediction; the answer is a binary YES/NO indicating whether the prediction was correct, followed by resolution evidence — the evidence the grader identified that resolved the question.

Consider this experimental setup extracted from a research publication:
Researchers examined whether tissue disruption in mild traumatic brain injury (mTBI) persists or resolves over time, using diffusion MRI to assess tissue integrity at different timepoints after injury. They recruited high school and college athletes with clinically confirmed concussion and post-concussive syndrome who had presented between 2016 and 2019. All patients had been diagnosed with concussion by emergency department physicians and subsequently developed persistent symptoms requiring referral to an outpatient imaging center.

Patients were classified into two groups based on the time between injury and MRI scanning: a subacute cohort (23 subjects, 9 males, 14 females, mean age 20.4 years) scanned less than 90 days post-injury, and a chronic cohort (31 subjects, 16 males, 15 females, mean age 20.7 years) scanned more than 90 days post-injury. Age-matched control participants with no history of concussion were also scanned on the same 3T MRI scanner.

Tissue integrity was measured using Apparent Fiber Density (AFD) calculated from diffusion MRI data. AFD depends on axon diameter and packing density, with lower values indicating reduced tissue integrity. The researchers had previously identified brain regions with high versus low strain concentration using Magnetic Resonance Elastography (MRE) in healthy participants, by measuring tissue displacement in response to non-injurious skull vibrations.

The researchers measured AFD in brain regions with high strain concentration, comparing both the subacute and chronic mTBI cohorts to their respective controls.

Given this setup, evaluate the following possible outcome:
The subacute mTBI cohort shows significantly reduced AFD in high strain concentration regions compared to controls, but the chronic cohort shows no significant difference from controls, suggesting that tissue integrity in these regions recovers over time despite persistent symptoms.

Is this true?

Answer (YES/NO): NO